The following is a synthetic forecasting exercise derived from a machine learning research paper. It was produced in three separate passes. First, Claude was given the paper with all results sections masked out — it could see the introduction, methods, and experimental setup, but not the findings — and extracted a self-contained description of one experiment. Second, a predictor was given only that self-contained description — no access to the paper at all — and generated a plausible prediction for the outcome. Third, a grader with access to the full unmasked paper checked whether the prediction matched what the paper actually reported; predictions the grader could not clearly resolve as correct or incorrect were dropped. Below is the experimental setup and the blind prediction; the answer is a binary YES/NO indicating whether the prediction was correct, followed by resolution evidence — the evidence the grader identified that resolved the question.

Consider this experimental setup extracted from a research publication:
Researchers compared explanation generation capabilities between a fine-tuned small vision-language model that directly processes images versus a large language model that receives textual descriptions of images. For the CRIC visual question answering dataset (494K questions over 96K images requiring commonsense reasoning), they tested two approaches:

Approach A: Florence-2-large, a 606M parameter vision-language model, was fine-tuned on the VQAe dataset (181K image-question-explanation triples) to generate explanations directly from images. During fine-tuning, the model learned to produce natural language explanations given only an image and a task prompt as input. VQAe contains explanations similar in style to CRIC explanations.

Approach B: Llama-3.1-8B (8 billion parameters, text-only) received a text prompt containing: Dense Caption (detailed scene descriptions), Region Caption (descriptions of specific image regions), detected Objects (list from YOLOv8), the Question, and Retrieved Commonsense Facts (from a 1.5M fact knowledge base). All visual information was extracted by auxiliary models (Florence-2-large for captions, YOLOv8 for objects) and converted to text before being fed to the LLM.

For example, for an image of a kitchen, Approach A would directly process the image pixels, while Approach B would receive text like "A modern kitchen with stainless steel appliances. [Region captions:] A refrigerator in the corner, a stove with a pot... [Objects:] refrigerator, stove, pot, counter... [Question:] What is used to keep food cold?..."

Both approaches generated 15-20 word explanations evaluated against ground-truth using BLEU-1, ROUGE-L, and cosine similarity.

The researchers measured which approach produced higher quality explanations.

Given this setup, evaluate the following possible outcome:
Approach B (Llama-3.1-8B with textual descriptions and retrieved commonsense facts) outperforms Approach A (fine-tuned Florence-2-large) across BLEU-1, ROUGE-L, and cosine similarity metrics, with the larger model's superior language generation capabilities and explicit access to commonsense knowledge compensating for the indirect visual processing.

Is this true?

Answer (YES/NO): YES